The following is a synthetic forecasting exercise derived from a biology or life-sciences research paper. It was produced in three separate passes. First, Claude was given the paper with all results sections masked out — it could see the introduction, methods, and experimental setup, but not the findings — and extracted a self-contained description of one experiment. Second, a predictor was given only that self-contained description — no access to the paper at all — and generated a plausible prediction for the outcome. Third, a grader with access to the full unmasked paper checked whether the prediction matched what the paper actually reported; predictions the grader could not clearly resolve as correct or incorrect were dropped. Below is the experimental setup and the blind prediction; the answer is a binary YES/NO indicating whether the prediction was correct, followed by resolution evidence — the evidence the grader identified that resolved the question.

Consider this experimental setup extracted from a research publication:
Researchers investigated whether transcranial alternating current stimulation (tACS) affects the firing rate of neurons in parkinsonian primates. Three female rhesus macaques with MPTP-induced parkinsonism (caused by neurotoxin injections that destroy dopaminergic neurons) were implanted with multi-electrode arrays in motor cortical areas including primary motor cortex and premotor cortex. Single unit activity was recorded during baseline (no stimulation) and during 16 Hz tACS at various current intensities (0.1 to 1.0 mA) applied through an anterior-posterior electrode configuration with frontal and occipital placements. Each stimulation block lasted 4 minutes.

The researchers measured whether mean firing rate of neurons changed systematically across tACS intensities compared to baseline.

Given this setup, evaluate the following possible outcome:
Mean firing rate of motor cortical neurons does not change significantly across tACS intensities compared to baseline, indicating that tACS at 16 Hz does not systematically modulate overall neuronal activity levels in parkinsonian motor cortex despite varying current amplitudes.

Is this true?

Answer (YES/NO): YES